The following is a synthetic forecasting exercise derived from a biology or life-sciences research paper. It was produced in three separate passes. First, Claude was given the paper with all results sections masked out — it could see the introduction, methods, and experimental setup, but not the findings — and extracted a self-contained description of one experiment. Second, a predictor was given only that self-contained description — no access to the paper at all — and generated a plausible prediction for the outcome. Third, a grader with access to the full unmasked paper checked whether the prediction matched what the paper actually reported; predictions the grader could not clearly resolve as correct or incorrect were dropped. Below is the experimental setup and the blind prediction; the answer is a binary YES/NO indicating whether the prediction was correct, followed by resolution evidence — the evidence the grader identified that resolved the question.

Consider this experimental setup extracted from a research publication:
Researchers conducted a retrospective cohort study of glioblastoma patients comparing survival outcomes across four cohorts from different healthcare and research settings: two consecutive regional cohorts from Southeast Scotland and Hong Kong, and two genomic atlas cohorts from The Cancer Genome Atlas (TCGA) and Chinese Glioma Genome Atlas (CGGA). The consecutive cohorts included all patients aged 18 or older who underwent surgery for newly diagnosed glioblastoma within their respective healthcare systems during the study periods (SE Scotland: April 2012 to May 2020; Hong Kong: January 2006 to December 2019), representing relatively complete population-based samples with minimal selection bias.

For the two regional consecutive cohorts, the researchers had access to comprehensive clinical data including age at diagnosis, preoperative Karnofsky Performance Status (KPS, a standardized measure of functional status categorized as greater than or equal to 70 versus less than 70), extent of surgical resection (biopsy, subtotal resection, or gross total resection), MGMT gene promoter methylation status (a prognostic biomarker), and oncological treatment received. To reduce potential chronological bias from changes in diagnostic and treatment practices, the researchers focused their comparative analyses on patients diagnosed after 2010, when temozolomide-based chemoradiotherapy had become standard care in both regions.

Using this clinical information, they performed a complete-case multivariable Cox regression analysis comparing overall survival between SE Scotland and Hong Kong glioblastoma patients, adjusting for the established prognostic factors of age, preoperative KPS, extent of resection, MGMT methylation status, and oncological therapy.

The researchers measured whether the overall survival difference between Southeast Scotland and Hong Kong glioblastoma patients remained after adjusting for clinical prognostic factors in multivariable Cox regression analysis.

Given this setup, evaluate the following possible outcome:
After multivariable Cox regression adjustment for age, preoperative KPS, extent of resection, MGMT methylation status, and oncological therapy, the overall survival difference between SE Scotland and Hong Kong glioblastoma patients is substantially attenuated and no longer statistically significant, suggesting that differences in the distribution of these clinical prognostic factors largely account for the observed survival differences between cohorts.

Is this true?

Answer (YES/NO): NO